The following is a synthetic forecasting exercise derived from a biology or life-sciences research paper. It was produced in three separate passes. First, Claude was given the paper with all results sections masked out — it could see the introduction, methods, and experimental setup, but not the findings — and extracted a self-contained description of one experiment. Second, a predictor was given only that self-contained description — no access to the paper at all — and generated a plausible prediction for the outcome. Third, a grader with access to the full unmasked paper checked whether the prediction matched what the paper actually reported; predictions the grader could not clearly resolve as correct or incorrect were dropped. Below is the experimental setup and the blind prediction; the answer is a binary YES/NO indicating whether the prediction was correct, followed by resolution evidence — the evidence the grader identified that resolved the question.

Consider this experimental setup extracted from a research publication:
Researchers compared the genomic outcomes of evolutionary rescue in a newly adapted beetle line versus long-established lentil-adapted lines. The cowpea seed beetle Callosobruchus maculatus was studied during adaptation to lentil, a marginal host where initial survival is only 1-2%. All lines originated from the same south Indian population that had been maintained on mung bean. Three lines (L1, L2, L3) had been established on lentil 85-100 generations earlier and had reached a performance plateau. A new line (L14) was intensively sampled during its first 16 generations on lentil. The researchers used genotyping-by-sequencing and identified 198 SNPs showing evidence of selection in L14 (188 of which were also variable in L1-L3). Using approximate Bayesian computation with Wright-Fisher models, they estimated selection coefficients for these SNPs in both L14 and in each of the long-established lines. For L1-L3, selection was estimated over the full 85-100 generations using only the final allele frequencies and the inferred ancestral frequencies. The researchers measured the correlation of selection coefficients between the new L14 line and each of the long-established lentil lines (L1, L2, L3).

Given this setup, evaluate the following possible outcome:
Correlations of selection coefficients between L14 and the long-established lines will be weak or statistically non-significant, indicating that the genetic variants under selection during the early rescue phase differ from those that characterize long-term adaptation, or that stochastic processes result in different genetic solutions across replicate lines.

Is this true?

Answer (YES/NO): YES